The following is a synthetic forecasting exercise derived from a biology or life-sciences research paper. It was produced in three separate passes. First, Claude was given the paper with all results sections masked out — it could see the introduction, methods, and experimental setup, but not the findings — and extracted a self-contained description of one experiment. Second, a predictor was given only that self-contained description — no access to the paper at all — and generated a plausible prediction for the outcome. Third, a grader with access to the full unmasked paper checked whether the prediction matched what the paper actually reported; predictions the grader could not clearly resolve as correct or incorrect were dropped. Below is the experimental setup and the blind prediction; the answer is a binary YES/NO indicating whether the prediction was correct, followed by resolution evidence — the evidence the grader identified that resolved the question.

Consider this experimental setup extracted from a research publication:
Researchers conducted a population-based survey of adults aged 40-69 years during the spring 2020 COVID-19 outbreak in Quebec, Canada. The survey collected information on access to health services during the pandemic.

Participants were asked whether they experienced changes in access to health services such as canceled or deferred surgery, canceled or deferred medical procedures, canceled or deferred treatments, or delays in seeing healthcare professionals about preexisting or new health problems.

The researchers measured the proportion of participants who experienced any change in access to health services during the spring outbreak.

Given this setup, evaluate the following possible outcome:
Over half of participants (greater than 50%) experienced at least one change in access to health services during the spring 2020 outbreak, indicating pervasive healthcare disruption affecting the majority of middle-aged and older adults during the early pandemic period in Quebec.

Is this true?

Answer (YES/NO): NO